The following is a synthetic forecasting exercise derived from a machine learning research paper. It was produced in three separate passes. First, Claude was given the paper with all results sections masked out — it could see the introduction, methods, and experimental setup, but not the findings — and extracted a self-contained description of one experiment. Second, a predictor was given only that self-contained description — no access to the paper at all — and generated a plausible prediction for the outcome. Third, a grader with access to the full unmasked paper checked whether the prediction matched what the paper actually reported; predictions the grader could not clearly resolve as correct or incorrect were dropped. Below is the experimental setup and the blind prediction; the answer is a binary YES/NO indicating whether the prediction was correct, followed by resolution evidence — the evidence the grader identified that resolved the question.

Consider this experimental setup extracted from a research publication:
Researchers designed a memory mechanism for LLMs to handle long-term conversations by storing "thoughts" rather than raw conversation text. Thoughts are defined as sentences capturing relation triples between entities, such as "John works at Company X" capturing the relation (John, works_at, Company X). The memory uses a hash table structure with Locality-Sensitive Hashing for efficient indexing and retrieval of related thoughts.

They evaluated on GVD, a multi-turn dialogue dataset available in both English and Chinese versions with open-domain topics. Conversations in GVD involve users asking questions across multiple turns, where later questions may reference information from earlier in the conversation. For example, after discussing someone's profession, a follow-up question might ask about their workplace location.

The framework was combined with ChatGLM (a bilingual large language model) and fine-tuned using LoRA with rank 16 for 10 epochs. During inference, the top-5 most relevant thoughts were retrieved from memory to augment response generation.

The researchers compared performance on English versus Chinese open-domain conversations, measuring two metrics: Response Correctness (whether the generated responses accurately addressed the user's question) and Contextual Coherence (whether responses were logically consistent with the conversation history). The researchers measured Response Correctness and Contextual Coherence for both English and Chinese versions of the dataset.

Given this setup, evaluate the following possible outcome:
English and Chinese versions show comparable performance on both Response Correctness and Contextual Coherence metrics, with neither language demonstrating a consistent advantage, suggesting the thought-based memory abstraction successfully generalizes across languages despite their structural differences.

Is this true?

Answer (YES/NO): NO